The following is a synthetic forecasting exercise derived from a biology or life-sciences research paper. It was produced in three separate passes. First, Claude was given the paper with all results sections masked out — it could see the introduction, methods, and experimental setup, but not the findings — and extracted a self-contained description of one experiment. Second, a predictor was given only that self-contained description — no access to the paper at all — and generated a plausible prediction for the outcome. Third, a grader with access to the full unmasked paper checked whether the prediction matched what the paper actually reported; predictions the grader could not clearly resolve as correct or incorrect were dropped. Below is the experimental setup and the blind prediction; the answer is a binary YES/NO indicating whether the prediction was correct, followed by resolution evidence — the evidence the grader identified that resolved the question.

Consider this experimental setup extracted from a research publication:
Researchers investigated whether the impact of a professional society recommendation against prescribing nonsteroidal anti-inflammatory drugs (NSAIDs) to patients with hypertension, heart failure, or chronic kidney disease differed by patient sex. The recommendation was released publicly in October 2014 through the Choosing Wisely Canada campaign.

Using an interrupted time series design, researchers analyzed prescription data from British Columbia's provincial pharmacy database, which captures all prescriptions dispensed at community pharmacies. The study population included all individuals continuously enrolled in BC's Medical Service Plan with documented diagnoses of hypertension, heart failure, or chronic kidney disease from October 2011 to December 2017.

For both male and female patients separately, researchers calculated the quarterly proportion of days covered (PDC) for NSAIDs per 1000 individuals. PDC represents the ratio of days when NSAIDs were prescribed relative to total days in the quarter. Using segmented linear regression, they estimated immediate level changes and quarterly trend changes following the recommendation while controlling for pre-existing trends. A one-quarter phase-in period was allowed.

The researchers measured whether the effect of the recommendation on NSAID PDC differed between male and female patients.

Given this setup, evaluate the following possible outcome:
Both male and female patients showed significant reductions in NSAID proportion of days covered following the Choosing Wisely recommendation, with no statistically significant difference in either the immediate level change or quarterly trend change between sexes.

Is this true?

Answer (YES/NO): NO